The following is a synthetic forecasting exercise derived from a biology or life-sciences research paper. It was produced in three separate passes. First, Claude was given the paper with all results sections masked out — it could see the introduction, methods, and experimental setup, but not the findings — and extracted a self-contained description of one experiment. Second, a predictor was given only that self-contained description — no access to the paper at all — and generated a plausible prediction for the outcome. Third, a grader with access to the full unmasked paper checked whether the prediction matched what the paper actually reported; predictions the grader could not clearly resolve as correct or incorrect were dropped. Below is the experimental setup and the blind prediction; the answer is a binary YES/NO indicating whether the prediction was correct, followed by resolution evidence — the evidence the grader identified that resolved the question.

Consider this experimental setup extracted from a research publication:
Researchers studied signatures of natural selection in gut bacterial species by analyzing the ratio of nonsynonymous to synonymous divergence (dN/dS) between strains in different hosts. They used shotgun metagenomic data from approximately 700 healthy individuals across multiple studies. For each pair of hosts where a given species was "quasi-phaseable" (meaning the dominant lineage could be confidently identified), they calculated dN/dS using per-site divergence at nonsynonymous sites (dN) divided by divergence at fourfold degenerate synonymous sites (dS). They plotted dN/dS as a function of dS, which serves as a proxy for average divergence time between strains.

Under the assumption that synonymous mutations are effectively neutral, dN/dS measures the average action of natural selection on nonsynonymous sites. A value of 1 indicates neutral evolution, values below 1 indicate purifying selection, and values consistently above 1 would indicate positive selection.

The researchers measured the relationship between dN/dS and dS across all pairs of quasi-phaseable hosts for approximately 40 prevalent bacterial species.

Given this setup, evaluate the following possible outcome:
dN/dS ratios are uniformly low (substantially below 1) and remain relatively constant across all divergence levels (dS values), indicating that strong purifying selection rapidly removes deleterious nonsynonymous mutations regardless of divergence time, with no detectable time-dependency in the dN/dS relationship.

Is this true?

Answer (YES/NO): NO